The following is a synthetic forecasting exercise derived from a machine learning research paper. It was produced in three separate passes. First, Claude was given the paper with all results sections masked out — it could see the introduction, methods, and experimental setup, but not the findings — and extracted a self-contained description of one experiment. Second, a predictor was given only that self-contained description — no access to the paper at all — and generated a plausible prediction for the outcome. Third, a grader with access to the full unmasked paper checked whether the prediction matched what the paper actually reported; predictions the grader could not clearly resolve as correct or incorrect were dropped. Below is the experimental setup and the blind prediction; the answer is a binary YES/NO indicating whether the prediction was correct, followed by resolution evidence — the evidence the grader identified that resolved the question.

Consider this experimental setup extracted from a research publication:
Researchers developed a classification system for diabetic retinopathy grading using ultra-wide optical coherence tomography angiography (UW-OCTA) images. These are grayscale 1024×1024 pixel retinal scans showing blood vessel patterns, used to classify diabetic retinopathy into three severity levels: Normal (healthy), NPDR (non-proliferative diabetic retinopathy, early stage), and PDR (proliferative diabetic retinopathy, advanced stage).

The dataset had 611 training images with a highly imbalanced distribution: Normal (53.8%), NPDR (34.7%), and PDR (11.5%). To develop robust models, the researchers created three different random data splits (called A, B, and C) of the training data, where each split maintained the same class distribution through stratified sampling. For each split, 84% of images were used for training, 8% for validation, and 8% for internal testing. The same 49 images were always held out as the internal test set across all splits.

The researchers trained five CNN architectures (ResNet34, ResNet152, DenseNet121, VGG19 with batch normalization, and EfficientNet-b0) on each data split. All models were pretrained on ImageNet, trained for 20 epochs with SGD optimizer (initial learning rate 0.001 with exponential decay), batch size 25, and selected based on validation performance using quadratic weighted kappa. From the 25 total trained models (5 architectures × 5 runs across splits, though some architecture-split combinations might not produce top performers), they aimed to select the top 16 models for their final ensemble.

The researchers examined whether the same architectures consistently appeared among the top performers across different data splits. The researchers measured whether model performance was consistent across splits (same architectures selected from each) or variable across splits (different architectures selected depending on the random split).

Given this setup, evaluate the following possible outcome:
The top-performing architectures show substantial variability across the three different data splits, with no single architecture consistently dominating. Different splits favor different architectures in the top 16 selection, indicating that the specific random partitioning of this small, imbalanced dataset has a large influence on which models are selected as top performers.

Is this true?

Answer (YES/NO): NO